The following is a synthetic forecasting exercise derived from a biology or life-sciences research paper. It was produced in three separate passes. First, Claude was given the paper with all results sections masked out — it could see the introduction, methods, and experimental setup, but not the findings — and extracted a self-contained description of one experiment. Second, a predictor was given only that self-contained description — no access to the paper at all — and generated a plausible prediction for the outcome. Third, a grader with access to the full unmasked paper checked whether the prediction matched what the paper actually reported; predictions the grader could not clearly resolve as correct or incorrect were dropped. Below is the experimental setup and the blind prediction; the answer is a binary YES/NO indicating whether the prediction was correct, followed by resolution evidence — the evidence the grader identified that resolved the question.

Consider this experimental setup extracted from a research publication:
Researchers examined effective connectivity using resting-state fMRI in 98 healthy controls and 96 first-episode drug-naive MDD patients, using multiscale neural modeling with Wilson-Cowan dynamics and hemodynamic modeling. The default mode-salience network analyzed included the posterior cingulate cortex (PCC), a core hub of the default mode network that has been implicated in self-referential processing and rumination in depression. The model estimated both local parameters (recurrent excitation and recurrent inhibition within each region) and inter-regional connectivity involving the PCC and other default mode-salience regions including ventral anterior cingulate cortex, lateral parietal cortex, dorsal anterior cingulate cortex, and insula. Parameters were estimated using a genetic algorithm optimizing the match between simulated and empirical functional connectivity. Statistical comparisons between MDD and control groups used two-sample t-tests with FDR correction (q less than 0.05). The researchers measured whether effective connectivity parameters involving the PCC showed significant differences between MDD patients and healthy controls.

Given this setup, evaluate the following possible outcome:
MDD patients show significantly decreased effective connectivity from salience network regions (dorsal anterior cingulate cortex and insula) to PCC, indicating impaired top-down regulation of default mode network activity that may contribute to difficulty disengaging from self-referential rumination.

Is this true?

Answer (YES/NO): NO